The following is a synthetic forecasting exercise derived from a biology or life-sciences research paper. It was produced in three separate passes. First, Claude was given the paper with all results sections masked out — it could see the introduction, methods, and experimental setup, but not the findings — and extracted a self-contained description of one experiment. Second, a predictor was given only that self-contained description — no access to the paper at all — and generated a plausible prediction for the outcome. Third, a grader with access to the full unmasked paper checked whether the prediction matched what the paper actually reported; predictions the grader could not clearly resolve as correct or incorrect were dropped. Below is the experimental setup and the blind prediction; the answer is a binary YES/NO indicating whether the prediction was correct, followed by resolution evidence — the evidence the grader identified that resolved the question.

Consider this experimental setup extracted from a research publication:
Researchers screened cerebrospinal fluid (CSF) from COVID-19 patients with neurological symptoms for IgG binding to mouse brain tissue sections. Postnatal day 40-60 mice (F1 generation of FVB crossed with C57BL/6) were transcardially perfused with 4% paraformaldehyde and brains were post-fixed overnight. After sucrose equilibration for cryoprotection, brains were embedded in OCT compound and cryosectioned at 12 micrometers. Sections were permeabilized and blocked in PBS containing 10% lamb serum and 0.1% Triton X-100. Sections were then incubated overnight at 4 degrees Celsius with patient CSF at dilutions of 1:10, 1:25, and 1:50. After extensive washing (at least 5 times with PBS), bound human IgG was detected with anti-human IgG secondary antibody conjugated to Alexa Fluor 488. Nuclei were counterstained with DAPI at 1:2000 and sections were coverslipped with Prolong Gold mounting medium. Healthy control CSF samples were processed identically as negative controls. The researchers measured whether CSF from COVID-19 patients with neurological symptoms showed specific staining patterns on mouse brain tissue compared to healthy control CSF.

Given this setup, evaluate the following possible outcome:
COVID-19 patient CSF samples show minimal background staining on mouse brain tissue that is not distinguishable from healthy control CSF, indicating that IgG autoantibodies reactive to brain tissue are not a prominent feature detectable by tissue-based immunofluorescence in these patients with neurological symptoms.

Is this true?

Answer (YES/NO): NO